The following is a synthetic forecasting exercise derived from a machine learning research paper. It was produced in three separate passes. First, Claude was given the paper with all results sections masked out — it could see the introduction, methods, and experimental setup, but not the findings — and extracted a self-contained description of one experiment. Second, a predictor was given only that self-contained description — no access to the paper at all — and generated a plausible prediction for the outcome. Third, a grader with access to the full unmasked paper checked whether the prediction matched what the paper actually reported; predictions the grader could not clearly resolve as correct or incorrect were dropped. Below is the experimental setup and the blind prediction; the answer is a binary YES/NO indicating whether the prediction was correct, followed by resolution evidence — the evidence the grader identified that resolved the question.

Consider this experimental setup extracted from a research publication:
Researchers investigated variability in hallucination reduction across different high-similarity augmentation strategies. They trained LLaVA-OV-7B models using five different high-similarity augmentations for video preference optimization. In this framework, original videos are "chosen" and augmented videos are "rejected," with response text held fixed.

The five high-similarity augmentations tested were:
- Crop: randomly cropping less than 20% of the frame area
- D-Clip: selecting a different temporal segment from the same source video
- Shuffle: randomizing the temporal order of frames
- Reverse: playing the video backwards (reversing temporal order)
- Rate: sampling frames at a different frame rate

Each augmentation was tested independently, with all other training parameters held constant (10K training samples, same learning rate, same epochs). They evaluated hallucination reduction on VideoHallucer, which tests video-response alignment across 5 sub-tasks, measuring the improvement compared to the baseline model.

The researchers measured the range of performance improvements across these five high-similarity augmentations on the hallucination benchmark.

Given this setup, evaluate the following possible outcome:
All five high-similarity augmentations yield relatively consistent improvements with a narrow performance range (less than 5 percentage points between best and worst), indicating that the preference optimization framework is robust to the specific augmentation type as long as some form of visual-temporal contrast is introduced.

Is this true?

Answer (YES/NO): NO